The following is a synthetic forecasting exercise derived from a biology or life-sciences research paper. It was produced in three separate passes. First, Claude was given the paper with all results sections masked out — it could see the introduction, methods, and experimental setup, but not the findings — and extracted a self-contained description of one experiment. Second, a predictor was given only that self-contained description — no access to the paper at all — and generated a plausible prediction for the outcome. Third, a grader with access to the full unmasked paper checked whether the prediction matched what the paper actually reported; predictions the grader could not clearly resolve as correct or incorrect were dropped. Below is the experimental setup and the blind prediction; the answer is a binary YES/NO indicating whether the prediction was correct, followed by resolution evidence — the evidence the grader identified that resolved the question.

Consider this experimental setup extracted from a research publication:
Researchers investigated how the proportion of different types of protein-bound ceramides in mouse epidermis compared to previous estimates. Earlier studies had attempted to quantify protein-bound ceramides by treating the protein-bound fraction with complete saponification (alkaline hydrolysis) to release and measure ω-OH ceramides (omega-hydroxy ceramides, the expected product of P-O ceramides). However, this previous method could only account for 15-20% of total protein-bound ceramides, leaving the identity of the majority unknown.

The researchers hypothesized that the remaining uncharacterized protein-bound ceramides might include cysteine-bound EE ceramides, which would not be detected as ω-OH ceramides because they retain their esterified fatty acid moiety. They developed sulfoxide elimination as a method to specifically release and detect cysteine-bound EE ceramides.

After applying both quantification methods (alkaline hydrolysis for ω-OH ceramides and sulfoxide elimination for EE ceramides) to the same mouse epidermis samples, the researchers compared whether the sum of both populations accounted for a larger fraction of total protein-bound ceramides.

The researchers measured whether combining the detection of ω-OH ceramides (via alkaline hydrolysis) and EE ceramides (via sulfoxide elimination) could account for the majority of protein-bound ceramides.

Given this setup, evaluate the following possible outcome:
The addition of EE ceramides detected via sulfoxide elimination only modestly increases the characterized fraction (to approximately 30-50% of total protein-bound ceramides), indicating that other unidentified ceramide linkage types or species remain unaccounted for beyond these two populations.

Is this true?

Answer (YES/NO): NO